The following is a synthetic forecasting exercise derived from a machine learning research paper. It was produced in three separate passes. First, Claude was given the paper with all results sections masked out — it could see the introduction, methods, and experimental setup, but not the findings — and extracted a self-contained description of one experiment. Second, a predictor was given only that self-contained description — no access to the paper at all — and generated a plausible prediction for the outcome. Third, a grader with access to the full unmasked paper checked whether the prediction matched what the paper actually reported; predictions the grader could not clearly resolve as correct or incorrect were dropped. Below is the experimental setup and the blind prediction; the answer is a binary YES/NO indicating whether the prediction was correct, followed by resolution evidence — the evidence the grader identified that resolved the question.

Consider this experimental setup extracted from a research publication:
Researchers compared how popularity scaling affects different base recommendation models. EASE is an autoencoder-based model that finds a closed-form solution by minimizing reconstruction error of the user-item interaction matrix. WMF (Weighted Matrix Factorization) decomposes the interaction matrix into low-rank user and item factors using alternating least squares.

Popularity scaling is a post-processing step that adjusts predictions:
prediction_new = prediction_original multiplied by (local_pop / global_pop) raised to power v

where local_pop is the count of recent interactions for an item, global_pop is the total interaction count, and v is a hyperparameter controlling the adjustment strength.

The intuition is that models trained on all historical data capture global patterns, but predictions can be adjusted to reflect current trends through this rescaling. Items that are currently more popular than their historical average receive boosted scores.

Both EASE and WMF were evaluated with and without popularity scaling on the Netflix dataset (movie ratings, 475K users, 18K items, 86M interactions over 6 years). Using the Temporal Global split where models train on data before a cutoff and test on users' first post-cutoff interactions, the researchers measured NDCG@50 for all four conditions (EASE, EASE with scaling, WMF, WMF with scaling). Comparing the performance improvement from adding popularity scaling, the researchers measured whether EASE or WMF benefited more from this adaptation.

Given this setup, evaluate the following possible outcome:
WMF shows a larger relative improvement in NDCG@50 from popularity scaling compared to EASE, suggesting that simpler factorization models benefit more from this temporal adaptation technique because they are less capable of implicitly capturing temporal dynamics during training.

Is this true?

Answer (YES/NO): NO